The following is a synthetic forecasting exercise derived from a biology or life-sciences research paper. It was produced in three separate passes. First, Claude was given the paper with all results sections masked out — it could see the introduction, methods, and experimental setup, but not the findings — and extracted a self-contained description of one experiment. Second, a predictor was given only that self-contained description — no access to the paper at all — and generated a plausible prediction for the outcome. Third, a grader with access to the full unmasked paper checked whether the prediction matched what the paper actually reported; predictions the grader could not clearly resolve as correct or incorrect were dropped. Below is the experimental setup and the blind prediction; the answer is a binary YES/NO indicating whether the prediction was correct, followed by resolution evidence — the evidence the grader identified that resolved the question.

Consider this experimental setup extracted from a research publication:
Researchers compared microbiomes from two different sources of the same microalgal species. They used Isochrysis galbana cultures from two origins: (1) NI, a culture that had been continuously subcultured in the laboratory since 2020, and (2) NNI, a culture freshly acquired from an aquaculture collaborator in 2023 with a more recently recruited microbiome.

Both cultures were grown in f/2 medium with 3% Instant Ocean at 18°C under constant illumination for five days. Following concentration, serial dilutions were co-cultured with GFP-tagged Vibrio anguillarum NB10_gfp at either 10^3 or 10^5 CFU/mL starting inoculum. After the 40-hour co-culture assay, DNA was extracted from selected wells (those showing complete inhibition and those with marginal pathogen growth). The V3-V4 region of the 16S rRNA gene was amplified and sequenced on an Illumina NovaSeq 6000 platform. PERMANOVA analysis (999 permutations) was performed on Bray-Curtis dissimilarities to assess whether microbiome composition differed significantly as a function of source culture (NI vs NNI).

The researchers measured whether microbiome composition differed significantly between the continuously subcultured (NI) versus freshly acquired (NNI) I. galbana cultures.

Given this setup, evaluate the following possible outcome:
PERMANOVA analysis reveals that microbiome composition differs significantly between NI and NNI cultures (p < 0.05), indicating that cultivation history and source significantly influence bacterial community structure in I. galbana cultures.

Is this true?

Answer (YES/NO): YES